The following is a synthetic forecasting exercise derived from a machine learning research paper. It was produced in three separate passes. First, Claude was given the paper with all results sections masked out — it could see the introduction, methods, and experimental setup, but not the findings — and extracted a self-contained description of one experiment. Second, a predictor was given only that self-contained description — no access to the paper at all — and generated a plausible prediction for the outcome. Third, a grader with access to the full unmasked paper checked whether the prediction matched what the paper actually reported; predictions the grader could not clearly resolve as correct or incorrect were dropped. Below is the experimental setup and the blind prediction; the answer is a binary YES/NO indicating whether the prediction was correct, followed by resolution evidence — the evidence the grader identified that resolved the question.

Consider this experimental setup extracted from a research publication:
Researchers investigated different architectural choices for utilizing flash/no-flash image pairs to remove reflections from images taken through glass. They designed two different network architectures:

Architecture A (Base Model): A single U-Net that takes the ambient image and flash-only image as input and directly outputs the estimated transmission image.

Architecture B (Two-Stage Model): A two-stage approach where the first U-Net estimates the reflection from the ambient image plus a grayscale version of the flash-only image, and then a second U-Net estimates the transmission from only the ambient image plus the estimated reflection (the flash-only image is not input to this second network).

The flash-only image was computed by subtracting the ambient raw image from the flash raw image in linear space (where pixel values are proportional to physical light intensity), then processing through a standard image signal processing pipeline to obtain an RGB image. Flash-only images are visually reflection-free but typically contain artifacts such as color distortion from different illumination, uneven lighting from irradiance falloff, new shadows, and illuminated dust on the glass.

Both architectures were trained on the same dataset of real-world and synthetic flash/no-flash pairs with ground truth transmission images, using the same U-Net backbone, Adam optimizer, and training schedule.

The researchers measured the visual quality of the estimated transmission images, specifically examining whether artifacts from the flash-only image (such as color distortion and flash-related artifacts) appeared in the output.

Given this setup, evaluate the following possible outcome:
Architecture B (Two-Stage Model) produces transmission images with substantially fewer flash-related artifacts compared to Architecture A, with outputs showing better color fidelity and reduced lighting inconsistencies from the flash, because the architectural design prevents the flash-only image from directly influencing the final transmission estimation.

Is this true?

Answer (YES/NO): YES